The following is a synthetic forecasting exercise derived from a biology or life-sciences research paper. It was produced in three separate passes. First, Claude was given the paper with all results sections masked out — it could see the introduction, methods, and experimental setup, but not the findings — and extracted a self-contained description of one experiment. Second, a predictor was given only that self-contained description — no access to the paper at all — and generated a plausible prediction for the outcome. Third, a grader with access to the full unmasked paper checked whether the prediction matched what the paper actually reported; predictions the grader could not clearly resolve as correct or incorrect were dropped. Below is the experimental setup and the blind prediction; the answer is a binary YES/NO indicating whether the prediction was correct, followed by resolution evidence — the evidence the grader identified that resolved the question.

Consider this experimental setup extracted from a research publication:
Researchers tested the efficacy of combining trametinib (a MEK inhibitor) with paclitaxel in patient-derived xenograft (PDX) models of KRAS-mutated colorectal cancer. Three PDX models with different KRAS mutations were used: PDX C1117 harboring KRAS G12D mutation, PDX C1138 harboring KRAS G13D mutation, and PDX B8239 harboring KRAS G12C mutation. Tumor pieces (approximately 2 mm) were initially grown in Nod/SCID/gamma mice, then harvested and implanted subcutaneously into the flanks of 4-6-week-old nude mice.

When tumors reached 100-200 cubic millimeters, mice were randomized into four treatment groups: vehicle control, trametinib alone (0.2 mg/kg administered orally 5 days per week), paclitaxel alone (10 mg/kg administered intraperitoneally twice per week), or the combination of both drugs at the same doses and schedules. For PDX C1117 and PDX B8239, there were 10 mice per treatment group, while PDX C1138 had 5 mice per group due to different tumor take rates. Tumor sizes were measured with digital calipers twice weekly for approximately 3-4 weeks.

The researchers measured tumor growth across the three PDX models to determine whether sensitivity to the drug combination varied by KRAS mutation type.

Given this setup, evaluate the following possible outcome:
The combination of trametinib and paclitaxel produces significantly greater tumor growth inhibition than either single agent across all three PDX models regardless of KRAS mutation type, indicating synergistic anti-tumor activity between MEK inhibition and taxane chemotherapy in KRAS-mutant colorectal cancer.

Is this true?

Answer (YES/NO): NO